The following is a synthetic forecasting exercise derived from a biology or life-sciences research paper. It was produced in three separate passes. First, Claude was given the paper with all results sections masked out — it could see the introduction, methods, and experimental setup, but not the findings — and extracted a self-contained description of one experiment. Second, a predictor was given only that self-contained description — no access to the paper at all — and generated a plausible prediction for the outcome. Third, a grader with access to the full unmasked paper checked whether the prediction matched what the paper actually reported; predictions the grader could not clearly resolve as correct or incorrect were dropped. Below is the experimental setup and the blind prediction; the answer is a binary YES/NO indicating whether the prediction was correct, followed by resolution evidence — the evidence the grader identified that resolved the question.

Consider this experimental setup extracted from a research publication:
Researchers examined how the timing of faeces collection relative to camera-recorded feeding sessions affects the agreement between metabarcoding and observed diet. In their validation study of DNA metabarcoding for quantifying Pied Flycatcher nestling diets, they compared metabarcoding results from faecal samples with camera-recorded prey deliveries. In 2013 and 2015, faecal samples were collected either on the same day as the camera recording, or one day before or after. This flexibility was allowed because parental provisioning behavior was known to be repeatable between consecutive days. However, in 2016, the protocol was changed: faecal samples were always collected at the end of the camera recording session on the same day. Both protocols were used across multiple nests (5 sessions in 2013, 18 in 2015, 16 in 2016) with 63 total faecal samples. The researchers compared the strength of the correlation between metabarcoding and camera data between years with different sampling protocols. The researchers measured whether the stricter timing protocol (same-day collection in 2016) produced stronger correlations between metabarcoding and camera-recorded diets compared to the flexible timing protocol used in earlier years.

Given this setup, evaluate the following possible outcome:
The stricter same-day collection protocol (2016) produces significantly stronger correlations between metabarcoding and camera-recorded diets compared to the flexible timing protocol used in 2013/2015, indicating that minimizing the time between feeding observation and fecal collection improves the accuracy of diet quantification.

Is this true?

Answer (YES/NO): NO